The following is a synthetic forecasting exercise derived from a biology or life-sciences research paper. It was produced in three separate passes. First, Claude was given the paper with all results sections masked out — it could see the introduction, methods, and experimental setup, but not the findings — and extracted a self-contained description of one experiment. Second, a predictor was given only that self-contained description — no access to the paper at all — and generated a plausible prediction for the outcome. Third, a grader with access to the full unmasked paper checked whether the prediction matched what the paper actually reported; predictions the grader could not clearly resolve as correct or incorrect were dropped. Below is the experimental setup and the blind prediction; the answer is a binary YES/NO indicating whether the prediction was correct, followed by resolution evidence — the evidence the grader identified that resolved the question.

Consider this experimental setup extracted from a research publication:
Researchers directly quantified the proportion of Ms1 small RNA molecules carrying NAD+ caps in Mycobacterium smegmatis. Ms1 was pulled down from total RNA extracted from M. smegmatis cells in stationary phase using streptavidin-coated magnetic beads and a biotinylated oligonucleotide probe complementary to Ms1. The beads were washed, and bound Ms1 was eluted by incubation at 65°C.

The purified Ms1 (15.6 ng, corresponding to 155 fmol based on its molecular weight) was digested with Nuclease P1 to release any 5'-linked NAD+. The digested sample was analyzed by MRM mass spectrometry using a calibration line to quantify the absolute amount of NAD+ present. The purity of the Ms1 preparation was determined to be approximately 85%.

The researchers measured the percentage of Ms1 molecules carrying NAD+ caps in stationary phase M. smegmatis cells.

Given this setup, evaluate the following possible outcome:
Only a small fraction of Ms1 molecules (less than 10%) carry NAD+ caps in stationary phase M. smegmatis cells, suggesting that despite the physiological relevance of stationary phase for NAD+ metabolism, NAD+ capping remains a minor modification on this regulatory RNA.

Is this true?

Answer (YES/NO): NO